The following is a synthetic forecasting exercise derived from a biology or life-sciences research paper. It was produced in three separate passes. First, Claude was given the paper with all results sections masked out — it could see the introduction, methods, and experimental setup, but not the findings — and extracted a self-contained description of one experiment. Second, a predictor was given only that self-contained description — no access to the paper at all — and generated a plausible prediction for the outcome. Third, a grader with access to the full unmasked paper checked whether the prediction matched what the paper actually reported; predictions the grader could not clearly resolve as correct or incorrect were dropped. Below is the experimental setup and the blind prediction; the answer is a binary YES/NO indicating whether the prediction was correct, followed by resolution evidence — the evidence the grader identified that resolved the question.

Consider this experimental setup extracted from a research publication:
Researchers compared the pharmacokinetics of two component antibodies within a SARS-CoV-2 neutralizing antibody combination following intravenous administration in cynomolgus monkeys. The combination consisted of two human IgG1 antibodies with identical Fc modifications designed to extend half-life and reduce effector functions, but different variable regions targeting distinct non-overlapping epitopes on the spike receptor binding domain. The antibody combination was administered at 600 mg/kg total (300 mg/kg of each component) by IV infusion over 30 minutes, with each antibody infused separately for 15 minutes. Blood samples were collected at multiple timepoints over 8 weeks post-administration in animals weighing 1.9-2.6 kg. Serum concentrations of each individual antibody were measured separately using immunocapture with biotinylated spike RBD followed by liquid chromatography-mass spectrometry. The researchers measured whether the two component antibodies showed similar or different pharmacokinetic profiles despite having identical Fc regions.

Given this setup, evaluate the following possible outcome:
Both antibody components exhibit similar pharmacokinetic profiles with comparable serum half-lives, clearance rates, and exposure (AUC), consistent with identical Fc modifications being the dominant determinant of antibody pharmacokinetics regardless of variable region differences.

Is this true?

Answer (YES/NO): YES